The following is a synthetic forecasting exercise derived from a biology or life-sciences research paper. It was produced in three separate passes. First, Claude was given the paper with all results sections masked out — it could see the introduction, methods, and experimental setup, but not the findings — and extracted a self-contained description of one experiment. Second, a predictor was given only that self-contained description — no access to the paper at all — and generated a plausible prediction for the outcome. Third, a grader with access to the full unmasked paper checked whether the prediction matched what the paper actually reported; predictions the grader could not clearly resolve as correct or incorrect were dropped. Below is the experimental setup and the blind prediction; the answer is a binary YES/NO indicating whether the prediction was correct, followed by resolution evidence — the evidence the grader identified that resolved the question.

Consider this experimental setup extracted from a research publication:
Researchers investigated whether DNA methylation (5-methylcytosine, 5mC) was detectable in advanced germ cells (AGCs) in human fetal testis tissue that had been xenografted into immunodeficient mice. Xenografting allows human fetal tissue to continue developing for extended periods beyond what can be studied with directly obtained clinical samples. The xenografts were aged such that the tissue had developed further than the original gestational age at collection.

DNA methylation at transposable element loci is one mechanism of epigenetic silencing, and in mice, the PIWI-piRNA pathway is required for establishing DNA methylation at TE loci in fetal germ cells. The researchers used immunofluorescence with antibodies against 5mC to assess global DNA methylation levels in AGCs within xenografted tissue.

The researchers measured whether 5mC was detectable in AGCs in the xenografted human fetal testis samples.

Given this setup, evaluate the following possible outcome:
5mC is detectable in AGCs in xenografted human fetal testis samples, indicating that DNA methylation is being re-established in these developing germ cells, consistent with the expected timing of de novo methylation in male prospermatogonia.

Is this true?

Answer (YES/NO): NO